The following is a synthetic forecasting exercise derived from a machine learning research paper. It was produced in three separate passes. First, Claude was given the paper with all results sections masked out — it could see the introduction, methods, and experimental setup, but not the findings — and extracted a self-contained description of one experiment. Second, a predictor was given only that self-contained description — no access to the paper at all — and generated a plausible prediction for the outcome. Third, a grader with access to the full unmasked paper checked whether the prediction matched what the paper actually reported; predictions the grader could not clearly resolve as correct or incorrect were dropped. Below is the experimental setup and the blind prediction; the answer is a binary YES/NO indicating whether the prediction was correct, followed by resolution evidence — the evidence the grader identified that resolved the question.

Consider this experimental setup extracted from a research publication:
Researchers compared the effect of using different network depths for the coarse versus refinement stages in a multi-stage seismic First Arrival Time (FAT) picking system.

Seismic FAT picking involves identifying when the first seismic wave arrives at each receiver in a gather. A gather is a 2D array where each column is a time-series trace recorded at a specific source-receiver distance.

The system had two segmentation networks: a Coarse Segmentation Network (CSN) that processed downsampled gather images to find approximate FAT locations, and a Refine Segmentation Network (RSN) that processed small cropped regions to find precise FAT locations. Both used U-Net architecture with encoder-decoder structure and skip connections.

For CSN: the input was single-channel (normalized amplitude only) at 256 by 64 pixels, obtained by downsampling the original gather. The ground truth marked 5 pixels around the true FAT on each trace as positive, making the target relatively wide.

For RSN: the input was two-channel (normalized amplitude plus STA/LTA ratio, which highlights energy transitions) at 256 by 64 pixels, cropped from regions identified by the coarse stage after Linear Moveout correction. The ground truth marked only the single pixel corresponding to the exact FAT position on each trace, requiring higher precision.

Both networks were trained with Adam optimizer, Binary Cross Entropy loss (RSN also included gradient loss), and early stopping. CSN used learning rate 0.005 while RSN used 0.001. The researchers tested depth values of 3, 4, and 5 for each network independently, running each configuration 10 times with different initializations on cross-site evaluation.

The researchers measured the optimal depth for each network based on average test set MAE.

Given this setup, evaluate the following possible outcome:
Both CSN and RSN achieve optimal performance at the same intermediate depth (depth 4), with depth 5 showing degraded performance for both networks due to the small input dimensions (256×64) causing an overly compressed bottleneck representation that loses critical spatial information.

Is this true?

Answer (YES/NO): NO